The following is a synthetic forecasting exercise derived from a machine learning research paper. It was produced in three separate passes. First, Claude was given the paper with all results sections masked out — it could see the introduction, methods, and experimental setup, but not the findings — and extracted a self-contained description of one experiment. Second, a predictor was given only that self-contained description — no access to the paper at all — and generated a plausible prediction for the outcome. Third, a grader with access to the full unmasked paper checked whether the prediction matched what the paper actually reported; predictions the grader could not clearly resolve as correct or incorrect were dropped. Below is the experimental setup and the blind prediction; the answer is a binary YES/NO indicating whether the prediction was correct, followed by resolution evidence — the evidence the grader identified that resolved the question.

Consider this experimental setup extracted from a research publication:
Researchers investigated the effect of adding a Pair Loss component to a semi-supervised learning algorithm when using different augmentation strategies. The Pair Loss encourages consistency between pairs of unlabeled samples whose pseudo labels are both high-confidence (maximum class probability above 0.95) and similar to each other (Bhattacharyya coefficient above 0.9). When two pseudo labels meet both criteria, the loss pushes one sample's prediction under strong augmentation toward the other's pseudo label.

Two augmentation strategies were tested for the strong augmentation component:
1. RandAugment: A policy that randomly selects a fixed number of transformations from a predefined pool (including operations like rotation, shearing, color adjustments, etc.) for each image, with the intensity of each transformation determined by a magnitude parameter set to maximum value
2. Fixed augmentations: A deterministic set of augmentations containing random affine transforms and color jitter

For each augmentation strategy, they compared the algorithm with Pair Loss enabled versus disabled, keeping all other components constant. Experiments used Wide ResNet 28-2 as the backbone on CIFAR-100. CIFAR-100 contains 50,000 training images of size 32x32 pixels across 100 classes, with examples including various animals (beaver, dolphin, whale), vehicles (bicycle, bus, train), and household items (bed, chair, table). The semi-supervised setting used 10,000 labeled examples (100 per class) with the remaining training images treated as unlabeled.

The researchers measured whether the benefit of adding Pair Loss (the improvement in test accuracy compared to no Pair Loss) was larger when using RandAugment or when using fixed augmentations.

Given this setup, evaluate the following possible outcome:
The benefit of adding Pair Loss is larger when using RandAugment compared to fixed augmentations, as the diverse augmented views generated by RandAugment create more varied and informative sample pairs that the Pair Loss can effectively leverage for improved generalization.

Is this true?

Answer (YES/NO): YES